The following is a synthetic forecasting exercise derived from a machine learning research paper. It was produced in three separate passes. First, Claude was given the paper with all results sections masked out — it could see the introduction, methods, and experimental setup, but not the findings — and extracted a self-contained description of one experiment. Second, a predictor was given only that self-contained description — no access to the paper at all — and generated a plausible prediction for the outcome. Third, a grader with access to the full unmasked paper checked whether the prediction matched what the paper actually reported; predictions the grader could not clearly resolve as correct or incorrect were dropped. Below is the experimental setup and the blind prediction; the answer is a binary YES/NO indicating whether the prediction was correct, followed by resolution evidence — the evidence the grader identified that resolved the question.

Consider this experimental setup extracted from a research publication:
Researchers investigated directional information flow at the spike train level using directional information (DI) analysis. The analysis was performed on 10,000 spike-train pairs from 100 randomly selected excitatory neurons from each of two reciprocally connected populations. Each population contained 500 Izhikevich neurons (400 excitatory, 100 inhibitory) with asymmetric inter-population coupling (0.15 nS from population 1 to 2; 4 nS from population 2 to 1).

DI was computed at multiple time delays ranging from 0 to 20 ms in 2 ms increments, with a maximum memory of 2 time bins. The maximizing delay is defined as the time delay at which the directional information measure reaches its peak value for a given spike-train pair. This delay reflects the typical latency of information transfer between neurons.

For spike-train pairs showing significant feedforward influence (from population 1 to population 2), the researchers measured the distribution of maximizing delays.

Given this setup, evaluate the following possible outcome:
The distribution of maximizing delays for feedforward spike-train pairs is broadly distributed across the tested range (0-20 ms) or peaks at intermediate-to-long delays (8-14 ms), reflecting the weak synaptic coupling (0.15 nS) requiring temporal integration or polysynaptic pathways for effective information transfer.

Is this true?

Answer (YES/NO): YES